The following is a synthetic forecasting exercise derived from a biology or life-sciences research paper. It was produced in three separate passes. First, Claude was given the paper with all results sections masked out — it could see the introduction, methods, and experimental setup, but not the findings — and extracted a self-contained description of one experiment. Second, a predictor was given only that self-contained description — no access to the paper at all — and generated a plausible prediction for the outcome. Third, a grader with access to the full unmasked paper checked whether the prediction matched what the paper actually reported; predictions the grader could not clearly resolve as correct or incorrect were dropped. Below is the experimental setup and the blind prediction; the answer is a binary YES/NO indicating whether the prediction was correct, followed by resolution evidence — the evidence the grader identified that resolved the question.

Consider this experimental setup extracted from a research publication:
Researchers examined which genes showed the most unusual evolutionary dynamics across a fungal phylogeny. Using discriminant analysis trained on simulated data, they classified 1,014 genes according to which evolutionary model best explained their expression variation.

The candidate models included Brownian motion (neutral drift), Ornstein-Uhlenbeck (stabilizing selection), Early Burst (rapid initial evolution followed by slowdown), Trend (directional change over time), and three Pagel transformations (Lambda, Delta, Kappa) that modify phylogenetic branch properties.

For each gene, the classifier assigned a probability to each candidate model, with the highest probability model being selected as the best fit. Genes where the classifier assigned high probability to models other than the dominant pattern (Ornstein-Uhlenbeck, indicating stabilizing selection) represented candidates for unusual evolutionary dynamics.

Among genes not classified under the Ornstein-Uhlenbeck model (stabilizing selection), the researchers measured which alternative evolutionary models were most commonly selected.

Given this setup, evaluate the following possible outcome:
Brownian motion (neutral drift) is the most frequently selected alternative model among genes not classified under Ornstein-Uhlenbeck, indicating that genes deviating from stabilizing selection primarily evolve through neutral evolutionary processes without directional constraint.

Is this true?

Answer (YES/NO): YES